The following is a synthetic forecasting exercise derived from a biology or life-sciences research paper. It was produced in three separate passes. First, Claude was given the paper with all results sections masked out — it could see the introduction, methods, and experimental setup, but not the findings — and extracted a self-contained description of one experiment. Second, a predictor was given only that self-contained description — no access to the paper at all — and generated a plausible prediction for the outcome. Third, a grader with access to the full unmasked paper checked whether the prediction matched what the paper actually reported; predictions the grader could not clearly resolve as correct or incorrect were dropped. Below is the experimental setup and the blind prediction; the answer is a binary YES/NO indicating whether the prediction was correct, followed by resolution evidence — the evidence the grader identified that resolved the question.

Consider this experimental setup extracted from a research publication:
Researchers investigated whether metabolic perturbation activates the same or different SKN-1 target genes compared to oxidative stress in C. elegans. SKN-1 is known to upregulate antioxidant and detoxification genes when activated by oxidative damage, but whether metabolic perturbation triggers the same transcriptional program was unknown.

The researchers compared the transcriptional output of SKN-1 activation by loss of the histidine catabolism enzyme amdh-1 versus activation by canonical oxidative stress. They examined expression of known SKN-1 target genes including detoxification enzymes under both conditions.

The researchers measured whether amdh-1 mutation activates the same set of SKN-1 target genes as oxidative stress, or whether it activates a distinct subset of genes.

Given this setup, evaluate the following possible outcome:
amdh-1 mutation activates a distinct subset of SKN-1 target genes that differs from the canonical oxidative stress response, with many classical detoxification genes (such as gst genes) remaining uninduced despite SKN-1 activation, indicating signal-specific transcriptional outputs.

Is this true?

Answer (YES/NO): NO